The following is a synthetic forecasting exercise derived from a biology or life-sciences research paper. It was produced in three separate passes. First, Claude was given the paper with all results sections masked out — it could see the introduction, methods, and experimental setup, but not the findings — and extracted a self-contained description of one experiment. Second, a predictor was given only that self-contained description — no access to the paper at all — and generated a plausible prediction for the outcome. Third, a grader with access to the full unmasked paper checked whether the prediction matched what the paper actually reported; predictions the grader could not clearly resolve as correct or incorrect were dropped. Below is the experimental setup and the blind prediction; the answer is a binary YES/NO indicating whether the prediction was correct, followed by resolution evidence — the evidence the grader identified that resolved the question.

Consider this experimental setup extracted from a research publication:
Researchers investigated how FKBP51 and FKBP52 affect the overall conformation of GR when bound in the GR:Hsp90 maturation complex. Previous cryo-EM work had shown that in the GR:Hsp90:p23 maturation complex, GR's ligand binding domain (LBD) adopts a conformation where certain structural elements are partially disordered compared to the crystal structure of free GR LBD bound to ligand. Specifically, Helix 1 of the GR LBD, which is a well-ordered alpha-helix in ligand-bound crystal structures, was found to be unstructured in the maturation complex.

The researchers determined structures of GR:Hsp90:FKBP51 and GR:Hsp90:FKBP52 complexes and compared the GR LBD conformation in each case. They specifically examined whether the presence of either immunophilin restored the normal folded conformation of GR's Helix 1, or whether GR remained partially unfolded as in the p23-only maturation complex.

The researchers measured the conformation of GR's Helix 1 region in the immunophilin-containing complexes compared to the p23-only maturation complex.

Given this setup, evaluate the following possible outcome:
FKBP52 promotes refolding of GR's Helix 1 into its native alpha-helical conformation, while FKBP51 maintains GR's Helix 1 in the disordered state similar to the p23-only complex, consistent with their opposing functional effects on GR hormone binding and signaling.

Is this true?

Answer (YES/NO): NO